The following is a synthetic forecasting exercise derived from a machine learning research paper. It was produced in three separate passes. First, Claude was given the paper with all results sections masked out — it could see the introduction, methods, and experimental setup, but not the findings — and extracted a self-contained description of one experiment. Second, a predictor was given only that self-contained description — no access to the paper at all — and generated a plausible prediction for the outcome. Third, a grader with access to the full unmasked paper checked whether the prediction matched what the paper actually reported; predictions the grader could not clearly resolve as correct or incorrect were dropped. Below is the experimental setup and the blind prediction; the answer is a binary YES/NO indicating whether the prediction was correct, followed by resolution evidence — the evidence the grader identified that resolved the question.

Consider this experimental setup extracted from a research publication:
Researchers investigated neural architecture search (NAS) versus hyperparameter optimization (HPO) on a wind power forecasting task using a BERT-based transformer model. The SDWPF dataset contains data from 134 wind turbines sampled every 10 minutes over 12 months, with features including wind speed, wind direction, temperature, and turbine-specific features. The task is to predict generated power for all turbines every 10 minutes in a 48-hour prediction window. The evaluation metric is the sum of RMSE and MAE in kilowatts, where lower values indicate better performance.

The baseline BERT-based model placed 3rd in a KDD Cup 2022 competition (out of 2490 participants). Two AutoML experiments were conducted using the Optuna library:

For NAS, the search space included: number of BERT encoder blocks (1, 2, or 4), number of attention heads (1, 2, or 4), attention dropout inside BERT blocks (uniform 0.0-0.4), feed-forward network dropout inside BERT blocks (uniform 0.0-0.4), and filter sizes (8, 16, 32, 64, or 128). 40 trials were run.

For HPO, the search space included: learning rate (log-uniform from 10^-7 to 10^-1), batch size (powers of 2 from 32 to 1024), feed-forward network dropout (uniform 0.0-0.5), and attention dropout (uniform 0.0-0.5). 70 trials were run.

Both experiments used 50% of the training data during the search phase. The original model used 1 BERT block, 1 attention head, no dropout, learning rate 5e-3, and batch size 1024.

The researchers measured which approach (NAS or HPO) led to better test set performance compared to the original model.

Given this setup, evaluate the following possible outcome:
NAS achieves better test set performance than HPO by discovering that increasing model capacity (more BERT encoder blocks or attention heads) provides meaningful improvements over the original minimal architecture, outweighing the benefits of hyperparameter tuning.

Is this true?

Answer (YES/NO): NO